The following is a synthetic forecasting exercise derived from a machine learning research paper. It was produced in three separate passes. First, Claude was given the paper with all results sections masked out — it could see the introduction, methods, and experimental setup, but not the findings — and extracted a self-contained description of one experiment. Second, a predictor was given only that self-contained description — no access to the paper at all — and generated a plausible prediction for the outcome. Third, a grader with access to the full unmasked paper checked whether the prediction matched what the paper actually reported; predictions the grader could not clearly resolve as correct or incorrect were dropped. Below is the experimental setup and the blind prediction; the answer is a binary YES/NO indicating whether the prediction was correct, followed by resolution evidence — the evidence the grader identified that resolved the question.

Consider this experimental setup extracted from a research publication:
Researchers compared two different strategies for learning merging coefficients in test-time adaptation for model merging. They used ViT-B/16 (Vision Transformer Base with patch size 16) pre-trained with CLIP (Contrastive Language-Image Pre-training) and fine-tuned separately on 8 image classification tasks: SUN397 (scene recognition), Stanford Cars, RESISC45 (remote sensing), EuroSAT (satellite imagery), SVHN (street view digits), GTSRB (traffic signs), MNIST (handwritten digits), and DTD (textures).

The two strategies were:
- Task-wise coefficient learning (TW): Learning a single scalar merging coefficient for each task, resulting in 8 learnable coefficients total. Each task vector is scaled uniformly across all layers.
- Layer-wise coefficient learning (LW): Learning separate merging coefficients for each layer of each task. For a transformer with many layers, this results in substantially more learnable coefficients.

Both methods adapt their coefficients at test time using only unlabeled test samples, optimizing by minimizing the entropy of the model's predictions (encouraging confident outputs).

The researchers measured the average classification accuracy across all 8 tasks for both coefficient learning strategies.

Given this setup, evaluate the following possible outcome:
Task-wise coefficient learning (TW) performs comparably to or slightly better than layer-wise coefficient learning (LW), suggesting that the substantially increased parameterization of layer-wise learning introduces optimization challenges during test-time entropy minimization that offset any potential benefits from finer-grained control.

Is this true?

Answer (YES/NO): NO